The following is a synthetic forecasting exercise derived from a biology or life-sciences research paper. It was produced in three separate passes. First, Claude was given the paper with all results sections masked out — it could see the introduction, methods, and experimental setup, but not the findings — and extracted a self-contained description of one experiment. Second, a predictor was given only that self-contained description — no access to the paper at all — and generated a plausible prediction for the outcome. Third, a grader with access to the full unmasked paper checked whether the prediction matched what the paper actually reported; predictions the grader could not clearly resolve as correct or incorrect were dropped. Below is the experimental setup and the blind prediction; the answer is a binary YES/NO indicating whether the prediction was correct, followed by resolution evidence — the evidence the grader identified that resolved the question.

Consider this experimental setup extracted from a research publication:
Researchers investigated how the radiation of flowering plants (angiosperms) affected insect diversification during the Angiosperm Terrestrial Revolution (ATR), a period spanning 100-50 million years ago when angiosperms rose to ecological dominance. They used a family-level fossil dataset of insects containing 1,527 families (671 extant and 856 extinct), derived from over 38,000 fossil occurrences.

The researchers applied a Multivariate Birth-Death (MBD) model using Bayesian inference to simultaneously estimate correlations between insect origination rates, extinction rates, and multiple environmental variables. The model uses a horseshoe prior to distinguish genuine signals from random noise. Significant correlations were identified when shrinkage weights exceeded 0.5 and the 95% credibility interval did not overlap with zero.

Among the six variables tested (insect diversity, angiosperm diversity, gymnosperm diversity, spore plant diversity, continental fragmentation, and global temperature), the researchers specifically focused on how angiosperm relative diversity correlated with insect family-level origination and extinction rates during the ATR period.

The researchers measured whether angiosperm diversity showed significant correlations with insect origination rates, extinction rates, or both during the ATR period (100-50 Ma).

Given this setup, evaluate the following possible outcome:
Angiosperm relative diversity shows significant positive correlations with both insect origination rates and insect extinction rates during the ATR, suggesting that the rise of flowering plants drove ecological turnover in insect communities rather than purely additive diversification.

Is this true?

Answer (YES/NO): NO